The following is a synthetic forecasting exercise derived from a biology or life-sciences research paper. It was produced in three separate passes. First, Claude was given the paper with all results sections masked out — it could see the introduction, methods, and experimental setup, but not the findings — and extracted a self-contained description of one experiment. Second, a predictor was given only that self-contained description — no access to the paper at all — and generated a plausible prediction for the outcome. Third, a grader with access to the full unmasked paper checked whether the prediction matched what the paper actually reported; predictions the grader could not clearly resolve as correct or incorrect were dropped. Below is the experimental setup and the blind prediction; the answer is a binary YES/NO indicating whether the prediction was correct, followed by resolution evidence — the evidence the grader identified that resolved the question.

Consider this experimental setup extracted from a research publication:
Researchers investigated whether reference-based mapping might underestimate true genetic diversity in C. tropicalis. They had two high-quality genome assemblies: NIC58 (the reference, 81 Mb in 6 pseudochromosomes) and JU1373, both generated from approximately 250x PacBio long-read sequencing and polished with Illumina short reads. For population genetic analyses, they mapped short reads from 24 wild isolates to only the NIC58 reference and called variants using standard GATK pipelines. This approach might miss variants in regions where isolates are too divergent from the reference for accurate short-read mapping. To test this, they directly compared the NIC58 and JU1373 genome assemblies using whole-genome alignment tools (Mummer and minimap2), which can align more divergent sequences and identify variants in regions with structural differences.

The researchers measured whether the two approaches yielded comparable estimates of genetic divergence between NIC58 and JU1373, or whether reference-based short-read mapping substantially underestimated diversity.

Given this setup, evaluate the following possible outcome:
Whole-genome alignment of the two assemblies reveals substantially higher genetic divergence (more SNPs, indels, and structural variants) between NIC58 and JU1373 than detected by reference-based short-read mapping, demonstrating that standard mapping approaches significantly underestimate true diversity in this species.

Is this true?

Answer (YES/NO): YES